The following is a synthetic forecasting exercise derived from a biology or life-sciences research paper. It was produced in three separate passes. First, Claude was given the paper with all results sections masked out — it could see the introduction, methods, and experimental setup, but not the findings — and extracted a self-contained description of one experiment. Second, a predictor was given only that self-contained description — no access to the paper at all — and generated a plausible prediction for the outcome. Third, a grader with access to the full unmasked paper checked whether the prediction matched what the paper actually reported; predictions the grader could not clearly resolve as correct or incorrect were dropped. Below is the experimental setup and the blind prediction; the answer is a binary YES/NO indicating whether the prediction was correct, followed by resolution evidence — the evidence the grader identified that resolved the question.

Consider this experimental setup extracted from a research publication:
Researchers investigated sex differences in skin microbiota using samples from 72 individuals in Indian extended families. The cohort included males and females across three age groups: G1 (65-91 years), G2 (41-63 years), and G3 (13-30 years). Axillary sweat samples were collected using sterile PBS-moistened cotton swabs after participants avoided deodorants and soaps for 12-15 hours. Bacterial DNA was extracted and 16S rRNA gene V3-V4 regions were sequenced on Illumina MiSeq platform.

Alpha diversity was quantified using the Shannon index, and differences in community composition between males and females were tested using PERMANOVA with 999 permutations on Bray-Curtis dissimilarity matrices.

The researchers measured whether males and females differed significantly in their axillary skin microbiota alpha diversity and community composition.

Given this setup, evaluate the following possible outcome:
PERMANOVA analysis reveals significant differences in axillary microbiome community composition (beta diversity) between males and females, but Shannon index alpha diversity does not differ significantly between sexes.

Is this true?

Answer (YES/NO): NO